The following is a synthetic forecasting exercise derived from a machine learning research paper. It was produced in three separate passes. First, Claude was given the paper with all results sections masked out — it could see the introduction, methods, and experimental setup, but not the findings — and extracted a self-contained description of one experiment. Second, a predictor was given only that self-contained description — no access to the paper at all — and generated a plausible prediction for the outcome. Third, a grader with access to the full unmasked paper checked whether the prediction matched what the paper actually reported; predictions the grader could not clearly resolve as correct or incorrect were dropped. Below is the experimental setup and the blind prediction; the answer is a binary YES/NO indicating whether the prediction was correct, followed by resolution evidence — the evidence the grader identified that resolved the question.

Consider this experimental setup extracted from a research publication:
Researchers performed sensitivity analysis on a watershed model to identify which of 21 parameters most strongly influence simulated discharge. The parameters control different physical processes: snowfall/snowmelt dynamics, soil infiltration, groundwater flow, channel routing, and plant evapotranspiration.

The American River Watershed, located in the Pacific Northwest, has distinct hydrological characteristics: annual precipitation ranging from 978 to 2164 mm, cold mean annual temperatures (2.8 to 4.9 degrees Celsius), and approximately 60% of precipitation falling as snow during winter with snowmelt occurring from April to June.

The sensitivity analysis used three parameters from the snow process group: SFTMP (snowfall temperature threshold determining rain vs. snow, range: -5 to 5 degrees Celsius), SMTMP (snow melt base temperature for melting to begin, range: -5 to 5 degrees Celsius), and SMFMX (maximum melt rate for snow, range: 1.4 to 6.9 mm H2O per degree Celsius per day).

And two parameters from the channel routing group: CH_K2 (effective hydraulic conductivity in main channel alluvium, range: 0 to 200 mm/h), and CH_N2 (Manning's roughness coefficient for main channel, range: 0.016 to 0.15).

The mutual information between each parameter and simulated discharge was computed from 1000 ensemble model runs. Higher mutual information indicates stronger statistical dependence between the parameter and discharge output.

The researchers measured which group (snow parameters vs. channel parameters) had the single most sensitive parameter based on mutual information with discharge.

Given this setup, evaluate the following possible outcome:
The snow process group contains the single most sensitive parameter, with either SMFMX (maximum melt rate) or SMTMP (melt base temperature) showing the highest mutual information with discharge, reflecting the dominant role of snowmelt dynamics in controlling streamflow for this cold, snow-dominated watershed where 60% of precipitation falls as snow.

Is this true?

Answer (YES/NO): NO